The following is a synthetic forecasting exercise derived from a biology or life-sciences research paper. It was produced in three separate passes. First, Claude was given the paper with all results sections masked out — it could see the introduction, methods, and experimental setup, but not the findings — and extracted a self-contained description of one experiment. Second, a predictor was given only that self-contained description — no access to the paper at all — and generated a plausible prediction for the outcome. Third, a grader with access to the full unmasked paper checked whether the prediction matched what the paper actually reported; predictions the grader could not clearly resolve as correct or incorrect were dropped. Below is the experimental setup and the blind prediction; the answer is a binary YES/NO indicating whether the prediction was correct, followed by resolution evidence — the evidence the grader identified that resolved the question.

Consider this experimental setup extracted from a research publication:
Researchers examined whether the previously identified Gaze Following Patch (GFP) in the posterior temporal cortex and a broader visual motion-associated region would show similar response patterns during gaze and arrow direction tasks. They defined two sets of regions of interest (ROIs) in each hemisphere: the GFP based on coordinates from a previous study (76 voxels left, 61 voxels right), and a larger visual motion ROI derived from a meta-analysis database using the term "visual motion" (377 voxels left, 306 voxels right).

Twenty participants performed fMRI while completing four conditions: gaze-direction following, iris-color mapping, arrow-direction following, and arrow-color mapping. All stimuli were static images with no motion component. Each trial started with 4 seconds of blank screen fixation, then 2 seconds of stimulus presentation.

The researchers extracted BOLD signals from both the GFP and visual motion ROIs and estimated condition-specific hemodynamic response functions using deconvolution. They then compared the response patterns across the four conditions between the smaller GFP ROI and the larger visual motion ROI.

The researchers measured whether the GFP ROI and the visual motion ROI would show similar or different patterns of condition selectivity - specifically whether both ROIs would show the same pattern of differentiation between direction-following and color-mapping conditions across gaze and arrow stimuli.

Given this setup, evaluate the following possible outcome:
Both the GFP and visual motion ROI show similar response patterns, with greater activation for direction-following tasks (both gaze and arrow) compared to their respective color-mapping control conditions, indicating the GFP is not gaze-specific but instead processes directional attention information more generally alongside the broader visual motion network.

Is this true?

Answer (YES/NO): NO